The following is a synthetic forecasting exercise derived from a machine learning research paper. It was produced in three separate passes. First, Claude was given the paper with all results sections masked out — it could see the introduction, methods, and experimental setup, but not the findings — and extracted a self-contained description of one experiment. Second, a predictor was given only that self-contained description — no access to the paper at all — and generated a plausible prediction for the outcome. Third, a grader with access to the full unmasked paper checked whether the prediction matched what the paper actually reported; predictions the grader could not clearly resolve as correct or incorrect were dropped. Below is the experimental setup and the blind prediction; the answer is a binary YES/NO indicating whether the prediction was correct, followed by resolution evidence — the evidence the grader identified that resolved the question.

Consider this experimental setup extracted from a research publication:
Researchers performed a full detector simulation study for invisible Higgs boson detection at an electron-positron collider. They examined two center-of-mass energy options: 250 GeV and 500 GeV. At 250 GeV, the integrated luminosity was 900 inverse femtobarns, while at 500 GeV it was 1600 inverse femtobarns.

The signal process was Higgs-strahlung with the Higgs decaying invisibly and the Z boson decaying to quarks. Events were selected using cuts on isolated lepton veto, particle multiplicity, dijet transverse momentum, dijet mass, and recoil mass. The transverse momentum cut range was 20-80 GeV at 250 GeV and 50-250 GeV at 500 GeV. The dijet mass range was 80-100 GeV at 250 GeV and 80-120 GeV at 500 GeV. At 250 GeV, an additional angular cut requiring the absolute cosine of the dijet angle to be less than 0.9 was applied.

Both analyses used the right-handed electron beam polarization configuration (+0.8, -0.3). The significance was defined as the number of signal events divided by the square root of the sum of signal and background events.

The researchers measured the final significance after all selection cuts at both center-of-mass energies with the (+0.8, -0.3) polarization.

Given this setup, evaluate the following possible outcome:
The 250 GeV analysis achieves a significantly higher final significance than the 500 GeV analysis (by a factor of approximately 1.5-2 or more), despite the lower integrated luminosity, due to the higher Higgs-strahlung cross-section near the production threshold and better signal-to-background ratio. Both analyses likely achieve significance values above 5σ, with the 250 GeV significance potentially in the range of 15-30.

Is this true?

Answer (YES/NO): NO